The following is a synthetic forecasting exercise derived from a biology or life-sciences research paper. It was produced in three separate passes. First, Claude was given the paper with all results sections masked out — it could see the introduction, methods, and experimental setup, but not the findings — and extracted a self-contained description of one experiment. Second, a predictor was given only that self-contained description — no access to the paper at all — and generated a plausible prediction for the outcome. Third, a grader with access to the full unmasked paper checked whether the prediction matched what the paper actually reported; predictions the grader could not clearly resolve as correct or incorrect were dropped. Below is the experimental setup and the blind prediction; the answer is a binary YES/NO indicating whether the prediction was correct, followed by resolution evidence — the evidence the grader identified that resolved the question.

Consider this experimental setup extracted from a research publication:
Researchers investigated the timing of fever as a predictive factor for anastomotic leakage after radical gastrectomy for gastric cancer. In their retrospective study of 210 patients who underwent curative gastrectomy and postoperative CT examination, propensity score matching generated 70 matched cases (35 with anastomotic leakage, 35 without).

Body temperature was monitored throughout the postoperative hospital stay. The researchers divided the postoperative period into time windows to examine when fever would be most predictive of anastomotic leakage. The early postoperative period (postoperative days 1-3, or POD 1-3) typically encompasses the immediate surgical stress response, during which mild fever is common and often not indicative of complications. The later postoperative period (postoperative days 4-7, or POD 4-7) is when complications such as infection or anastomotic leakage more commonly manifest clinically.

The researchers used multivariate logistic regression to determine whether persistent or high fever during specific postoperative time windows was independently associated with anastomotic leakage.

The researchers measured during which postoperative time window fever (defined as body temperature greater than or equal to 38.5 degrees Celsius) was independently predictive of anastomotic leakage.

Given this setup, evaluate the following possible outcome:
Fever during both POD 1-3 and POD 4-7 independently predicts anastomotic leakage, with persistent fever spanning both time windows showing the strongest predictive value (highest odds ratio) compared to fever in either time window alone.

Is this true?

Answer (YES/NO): NO